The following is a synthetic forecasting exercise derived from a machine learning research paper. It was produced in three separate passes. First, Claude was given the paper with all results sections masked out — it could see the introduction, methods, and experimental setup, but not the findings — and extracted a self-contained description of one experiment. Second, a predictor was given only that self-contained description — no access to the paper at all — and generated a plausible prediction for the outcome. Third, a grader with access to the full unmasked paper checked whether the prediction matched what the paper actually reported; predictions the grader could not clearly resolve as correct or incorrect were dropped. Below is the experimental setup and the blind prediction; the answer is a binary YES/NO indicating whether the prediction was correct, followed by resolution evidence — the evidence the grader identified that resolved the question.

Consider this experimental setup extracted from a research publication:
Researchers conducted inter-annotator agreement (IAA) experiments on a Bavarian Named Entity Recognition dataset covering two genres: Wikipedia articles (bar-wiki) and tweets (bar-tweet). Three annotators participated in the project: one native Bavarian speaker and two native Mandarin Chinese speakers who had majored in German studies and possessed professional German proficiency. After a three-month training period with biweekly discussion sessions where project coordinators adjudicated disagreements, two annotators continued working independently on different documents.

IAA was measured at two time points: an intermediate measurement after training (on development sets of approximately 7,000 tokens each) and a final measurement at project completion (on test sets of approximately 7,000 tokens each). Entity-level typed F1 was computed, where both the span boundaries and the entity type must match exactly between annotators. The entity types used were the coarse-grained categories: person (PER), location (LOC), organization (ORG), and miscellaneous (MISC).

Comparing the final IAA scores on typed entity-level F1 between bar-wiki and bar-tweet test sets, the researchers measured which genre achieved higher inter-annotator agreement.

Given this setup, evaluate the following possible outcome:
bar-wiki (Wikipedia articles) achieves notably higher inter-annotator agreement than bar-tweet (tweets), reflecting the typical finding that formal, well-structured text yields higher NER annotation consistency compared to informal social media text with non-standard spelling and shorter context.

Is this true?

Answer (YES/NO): NO